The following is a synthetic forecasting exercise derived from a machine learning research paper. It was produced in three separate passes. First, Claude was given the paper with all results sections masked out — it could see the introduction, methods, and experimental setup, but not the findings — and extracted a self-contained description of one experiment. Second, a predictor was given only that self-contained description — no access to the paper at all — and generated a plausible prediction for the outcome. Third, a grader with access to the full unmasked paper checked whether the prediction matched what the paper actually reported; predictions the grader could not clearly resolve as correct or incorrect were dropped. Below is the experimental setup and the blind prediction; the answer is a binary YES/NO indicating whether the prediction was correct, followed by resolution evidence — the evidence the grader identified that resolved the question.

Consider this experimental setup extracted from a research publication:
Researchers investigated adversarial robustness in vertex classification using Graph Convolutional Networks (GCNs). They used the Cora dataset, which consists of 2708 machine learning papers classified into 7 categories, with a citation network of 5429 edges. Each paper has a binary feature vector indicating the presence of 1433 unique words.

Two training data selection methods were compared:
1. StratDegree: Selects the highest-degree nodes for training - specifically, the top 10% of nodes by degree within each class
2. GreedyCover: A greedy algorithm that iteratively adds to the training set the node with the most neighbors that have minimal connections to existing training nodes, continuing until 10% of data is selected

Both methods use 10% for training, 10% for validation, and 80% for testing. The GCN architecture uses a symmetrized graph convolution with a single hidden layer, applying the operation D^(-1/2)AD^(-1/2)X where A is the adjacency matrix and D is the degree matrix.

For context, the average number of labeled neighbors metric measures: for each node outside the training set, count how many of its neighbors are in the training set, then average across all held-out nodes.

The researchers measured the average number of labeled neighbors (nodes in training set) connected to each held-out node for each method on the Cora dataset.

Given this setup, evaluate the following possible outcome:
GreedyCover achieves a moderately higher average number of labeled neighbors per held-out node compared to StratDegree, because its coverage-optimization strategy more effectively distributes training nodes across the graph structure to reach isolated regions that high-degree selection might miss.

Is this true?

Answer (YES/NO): NO